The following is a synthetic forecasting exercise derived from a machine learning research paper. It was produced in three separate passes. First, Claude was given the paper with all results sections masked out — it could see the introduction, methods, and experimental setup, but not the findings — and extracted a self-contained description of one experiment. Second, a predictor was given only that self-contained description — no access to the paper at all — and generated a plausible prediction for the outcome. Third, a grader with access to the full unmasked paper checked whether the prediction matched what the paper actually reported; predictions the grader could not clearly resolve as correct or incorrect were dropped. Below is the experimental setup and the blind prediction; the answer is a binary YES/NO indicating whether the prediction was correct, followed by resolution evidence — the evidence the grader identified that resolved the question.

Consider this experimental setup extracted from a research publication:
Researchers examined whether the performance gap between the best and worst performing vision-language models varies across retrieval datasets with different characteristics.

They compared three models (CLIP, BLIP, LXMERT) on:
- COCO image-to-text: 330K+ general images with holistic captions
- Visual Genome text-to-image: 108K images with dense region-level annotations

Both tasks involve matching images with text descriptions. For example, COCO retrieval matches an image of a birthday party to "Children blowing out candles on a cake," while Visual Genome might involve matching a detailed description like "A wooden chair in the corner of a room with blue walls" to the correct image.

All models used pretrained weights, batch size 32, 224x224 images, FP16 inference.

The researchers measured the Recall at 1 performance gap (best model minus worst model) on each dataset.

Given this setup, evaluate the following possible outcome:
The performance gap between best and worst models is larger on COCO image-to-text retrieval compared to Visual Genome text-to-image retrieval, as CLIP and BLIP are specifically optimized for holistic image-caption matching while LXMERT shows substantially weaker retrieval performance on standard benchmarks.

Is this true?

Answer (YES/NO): YES